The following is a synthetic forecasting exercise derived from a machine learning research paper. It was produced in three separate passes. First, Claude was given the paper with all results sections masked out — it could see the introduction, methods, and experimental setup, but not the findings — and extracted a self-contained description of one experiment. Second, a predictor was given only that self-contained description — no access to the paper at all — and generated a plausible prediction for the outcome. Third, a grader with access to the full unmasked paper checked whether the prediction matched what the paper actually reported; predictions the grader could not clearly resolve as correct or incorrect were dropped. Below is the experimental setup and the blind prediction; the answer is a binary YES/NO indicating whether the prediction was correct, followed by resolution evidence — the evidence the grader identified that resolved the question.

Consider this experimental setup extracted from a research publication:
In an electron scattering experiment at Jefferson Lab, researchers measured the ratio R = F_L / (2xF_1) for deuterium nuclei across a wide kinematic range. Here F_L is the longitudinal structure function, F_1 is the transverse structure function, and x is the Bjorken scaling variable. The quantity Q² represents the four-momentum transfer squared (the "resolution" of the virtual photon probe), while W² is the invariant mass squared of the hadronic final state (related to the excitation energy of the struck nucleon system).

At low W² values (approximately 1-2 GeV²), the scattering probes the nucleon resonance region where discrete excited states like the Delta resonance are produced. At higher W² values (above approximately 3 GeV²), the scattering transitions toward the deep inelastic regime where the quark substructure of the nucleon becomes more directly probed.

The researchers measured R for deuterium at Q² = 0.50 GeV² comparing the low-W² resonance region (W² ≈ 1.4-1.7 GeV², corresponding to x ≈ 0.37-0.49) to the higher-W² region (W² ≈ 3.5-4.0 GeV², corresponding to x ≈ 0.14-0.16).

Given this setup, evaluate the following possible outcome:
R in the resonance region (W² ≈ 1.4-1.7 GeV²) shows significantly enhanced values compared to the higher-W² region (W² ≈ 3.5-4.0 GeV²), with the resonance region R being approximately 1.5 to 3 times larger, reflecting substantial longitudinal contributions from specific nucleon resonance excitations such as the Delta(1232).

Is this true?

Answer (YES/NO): NO